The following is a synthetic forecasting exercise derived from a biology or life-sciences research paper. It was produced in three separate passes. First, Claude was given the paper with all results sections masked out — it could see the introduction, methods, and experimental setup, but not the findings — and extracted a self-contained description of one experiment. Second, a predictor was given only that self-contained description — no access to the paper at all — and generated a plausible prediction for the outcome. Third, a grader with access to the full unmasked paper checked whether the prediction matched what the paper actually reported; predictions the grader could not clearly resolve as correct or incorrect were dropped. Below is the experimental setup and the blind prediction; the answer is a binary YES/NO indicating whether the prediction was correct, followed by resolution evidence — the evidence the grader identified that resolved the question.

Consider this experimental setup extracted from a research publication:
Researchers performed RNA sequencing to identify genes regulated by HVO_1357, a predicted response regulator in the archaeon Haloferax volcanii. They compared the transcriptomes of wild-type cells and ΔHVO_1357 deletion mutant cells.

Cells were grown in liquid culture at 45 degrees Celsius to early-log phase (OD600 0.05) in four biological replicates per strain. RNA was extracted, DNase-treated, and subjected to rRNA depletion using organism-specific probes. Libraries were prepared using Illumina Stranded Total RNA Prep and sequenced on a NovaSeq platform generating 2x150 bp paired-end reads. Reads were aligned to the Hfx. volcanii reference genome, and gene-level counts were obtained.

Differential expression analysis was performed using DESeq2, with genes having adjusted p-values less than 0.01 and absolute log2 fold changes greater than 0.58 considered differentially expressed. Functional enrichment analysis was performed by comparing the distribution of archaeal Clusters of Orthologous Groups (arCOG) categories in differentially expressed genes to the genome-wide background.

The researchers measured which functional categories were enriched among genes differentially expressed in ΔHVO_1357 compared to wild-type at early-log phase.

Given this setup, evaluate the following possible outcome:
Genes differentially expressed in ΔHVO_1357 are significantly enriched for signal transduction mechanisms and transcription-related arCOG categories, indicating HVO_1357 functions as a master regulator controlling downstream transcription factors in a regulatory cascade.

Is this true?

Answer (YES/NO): NO